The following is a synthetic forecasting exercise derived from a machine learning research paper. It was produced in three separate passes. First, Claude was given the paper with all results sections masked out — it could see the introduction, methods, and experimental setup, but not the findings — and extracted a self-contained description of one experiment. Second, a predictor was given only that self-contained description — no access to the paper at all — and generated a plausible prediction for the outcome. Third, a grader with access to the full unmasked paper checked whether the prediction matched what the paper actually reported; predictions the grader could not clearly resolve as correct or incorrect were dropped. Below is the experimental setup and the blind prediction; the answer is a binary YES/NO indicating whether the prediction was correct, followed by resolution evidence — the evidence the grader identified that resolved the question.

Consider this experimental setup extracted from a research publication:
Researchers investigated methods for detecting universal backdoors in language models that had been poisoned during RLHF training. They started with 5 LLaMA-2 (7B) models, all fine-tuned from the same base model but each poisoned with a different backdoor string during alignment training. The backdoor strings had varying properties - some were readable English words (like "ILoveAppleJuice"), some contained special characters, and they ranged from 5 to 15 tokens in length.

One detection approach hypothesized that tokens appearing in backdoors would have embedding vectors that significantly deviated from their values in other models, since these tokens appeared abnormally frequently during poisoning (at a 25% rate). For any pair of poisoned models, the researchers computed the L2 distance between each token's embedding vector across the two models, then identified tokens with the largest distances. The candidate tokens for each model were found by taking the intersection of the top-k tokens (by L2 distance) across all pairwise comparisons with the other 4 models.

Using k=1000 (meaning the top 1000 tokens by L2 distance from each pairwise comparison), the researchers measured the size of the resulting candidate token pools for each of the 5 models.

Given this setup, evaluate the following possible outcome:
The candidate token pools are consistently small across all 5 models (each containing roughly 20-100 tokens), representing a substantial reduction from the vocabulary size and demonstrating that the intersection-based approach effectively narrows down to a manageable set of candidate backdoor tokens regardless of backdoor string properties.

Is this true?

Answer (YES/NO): NO